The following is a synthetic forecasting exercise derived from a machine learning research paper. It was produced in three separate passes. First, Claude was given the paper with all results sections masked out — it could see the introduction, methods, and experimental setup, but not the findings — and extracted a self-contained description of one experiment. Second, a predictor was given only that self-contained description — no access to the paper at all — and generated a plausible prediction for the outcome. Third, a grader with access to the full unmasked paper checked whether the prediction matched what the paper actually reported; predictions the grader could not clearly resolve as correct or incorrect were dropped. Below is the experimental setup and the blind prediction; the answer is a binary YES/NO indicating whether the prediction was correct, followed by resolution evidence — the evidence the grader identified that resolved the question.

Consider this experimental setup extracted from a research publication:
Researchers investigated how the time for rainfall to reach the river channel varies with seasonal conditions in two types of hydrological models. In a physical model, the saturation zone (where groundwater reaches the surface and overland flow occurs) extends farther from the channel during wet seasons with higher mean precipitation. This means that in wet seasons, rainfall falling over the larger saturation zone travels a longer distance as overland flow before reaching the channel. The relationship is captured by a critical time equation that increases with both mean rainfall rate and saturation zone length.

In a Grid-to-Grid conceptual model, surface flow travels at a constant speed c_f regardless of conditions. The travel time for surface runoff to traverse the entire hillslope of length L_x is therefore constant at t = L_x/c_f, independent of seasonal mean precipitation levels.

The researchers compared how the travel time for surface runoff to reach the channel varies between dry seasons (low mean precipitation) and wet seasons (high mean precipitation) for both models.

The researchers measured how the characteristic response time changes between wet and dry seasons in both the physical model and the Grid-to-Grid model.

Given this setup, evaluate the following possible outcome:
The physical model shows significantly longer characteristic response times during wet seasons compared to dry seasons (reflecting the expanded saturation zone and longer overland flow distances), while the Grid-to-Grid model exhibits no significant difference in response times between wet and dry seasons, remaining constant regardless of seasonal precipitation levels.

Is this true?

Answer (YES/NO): YES